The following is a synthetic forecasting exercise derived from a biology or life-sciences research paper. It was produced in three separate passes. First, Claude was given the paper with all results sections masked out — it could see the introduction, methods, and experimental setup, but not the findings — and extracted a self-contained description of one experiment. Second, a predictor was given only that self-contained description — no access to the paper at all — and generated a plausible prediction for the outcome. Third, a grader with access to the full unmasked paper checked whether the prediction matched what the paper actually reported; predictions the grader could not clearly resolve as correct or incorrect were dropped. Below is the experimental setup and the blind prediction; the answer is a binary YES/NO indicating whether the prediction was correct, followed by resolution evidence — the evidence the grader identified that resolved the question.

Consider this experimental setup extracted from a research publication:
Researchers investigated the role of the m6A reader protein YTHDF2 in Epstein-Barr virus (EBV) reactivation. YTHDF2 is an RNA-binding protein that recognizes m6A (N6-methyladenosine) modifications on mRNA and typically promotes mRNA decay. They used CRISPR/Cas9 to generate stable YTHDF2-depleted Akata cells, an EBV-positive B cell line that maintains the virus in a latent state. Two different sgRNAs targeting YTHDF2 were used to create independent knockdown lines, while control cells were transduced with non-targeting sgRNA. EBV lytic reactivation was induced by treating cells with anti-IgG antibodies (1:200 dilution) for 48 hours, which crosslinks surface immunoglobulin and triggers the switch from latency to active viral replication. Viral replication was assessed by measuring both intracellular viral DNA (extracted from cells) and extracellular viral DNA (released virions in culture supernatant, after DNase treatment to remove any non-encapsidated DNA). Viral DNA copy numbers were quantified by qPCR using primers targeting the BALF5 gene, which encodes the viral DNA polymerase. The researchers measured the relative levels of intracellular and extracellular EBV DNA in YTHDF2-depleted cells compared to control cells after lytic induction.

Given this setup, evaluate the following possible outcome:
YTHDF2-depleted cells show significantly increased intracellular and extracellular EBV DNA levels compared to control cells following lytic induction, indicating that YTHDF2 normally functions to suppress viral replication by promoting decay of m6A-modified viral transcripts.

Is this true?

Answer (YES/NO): YES